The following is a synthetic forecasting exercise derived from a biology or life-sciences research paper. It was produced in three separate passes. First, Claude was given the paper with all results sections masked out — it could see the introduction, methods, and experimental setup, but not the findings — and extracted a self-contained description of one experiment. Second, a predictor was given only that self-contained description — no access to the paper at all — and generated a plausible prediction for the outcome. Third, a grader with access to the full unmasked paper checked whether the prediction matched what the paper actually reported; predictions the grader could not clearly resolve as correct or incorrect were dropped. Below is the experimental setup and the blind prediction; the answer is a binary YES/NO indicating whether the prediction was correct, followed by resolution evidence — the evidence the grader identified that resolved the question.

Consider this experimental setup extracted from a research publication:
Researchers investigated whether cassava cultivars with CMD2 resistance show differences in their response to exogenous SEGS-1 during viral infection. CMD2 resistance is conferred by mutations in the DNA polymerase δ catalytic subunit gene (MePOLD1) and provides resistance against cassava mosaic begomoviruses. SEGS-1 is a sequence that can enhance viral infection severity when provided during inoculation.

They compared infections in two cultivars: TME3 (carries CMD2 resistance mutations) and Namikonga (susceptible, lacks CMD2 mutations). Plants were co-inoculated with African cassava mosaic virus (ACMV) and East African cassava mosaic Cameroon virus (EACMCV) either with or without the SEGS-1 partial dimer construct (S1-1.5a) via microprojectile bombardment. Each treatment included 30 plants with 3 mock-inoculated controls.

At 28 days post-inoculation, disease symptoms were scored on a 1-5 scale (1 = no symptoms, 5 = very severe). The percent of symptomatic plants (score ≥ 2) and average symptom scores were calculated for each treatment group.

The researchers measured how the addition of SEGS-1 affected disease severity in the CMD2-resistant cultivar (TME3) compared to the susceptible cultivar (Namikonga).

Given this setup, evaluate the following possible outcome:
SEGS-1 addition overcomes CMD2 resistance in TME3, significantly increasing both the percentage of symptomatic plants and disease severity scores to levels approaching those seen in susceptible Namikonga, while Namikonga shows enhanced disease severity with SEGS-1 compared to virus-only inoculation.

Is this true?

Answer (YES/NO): NO